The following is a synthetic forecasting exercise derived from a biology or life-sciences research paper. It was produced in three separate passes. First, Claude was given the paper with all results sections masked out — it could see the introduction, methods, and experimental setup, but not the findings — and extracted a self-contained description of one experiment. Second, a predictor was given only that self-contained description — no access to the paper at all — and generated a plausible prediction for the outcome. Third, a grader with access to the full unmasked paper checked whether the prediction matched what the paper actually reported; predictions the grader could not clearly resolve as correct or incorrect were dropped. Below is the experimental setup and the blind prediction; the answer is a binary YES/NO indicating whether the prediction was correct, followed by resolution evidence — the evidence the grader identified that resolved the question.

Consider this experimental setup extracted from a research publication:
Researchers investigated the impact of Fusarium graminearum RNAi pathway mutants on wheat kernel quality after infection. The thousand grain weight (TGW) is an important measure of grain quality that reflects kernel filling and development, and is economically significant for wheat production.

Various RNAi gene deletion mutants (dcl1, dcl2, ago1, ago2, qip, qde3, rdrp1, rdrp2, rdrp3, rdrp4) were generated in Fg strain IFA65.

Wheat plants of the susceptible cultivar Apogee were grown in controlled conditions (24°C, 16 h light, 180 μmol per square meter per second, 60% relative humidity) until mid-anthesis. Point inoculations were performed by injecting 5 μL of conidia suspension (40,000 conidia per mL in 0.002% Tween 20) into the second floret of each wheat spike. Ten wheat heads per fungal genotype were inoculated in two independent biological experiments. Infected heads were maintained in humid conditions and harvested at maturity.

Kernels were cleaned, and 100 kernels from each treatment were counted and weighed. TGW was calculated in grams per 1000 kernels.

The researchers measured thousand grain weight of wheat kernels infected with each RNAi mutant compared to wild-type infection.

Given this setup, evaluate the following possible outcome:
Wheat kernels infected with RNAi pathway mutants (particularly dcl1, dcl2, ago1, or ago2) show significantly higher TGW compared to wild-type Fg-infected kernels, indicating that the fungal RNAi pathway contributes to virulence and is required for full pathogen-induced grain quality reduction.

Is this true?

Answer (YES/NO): NO